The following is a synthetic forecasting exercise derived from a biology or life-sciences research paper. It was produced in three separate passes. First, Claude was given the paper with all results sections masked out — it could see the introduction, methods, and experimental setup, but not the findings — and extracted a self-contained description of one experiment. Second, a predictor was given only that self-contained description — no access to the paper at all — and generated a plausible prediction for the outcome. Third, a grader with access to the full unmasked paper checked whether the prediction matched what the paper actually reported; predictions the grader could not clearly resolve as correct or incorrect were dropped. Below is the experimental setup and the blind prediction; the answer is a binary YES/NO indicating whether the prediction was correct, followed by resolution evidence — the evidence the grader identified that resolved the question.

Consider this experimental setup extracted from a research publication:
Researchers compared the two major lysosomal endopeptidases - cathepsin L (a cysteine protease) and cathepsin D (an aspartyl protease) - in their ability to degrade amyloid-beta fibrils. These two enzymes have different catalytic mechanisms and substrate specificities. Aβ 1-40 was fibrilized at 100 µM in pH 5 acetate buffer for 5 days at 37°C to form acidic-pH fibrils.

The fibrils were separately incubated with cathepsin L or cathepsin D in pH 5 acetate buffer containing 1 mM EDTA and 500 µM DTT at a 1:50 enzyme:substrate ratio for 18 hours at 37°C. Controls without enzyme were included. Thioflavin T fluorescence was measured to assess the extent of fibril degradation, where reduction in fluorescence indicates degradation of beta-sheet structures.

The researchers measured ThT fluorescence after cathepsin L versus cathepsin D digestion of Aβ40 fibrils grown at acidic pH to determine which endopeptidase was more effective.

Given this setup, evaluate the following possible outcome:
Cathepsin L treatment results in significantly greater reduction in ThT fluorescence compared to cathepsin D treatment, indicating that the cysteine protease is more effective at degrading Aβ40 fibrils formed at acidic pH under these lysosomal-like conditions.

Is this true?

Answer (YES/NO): YES